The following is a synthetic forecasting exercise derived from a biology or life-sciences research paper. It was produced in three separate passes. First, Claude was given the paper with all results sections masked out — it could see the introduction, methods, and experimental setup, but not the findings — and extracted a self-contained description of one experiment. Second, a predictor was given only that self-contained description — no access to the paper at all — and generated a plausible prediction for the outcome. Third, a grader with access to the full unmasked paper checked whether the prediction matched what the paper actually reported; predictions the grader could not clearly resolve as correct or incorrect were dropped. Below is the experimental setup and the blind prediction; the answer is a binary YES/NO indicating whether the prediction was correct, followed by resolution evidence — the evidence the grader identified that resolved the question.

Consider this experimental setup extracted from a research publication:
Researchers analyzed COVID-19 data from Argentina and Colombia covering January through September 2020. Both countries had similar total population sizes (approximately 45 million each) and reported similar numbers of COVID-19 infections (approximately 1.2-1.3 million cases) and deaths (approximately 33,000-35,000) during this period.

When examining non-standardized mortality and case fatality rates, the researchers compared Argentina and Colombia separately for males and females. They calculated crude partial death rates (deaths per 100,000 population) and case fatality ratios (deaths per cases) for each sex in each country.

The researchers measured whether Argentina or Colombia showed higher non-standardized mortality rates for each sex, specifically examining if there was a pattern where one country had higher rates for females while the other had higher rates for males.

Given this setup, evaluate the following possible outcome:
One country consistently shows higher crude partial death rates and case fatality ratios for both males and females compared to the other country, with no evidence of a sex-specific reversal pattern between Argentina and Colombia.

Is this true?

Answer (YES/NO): NO